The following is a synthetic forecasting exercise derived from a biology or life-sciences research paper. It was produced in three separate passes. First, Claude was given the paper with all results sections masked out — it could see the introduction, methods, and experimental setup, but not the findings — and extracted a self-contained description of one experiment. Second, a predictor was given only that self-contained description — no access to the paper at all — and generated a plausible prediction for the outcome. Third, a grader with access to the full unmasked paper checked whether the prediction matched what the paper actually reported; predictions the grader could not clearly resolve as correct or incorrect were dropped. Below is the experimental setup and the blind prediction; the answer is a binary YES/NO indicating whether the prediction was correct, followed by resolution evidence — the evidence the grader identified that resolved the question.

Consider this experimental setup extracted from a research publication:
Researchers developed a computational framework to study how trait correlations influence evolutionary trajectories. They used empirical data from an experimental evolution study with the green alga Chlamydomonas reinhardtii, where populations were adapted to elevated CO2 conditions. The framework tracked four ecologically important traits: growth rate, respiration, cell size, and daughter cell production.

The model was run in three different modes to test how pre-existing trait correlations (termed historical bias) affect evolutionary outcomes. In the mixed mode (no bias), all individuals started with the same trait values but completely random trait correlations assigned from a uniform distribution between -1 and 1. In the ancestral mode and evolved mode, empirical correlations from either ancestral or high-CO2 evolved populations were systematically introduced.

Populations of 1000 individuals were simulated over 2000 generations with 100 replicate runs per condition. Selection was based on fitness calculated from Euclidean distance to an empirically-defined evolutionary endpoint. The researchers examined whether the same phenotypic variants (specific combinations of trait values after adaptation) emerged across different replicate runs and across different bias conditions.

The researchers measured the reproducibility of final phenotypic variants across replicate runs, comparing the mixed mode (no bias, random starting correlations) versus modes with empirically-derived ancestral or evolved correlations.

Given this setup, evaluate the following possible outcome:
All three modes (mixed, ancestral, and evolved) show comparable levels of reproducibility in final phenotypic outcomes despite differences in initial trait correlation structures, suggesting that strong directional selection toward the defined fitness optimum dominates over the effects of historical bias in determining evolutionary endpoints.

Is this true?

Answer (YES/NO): NO